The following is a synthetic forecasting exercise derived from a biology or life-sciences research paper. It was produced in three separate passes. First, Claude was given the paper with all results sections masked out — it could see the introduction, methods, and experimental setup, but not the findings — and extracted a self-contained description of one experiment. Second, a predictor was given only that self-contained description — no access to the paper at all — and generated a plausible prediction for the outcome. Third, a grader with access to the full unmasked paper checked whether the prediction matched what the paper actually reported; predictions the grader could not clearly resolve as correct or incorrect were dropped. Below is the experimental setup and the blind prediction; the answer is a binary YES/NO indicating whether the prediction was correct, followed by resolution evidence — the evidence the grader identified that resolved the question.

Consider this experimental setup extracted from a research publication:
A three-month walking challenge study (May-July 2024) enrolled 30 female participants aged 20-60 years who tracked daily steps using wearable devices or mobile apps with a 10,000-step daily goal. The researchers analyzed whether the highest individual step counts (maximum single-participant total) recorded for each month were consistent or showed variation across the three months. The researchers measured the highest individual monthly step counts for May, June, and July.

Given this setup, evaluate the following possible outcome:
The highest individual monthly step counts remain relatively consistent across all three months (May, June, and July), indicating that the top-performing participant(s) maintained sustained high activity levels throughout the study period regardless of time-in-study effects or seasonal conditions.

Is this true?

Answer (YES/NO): YES